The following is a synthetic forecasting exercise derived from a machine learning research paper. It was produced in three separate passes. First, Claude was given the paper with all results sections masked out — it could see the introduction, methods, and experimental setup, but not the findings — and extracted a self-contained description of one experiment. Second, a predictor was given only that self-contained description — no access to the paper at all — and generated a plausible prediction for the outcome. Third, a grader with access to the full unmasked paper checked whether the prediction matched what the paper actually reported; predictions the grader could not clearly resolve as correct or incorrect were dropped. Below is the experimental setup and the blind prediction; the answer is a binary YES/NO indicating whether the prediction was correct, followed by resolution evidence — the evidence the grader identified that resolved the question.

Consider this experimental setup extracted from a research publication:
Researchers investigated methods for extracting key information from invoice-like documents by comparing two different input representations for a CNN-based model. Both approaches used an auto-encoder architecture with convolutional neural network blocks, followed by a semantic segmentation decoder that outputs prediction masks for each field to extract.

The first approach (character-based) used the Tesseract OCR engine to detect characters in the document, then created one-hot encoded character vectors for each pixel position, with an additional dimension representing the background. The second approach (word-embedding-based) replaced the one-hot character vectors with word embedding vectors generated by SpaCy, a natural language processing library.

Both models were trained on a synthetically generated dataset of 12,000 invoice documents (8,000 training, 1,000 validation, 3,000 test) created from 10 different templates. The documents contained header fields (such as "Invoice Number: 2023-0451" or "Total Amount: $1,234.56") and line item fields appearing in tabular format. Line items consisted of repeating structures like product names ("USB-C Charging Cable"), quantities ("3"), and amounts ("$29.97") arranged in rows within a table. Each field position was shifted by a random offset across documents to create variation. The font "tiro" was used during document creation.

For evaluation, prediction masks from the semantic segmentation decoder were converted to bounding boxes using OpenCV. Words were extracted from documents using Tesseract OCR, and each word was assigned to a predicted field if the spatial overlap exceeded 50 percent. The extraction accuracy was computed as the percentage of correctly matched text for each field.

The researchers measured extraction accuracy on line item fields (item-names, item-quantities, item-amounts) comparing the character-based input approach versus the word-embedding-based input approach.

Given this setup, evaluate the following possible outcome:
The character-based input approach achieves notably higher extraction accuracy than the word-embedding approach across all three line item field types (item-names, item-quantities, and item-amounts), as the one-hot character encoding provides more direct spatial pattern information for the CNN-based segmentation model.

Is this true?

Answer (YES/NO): NO